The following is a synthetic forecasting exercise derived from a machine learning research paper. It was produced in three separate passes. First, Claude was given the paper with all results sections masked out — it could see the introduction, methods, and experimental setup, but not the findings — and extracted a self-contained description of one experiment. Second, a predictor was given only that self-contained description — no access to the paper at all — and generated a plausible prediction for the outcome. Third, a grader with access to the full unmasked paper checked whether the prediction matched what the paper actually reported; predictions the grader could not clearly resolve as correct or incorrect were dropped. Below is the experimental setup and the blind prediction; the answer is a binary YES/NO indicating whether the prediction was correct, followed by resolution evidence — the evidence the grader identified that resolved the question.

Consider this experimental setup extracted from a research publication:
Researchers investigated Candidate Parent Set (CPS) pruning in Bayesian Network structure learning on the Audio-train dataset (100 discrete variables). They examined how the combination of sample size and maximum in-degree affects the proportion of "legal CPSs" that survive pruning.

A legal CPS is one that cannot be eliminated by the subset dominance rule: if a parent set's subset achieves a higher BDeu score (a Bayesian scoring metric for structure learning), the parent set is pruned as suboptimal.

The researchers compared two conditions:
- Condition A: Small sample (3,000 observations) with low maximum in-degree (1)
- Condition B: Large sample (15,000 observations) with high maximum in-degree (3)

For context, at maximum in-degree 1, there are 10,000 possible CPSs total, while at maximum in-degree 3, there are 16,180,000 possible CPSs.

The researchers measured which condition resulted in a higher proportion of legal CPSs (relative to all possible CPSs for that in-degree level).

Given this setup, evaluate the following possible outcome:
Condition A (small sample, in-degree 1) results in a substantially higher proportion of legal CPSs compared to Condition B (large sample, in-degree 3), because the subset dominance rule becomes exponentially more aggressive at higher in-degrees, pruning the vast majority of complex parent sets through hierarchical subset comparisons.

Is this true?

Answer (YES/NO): YES